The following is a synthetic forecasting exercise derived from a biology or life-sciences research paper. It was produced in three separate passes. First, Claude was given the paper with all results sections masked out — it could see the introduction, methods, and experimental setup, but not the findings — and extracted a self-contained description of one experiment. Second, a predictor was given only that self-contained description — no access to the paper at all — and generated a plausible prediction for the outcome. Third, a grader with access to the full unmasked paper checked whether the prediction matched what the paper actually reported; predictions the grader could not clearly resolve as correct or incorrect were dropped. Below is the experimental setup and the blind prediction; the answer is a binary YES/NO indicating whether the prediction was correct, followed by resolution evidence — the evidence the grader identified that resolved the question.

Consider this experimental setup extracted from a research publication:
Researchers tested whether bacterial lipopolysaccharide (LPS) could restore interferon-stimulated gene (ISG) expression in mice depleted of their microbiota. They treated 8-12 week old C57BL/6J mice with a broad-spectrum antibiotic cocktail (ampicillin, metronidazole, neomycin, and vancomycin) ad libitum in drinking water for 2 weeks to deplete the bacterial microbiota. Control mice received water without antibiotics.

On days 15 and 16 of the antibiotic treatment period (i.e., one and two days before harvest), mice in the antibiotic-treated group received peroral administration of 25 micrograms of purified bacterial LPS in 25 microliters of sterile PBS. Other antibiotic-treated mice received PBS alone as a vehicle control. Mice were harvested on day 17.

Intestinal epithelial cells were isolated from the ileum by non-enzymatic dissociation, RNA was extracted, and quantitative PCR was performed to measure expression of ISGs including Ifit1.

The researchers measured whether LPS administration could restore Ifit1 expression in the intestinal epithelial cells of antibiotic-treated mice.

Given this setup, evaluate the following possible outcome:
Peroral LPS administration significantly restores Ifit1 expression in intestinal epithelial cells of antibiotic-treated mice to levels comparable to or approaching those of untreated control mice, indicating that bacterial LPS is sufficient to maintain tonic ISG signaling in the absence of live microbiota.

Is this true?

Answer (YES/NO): NO